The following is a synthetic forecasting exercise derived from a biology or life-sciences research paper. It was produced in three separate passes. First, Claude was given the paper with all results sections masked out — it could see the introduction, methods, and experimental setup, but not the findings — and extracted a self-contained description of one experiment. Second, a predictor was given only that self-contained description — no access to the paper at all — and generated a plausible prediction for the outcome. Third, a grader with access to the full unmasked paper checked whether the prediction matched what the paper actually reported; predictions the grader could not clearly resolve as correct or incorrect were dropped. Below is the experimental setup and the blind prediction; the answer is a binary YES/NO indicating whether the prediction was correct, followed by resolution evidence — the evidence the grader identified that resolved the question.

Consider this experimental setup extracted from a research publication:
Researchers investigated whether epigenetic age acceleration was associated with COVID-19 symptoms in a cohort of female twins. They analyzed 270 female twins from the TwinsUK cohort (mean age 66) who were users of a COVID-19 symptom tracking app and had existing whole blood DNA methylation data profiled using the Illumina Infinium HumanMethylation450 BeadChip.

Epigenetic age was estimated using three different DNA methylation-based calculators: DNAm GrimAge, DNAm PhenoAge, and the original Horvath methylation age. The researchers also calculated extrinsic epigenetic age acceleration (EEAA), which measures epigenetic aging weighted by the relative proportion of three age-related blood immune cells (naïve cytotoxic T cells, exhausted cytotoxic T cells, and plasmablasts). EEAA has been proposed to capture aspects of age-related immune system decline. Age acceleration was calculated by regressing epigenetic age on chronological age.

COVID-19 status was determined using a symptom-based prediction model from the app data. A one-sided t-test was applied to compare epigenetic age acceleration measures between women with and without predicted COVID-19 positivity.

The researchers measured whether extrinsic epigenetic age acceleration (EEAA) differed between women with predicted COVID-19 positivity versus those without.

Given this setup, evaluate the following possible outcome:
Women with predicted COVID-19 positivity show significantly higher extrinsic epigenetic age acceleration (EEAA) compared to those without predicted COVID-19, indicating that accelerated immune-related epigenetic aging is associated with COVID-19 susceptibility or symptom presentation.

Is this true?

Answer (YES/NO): YES